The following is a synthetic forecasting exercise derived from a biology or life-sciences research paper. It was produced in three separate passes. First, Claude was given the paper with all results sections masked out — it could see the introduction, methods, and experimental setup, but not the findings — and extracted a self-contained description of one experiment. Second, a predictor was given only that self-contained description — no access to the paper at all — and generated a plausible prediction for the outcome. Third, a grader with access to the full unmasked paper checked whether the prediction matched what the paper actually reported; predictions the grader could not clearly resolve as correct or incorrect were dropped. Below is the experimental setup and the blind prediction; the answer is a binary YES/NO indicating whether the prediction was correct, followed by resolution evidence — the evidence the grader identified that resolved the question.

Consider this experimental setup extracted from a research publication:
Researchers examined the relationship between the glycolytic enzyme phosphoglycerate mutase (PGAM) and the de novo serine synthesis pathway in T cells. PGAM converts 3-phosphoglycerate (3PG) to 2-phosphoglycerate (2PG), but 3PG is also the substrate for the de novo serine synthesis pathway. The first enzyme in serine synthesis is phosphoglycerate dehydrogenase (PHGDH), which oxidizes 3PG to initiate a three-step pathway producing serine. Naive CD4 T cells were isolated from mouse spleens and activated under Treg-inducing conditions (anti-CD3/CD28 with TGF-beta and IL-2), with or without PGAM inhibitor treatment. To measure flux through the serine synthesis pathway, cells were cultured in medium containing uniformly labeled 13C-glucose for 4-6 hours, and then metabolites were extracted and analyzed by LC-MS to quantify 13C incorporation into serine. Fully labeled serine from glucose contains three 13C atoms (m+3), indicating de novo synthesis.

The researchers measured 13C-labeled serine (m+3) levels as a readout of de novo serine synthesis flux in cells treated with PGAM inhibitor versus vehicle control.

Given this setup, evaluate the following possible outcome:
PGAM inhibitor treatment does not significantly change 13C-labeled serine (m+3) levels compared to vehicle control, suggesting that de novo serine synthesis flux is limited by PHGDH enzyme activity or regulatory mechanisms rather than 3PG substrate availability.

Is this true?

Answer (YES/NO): NO